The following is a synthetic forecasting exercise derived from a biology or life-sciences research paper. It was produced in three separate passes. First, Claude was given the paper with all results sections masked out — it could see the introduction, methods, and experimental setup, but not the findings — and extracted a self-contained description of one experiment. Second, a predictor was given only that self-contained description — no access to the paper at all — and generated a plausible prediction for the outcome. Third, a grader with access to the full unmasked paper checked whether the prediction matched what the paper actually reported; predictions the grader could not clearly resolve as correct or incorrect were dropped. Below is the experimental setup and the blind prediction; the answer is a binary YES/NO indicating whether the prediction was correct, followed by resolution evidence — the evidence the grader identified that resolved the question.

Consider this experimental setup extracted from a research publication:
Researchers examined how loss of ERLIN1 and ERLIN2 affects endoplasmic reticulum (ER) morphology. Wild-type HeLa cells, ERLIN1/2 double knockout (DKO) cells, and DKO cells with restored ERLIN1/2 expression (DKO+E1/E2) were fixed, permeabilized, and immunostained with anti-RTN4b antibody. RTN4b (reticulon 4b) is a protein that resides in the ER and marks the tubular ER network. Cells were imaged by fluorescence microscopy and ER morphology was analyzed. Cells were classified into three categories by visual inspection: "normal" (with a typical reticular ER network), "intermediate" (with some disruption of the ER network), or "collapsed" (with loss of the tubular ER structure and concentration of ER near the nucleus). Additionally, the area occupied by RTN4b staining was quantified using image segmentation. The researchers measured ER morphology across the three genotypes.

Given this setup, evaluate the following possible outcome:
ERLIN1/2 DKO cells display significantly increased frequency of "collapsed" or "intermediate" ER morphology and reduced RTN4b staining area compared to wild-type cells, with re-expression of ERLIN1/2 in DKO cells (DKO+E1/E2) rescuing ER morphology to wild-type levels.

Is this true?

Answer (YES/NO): YES